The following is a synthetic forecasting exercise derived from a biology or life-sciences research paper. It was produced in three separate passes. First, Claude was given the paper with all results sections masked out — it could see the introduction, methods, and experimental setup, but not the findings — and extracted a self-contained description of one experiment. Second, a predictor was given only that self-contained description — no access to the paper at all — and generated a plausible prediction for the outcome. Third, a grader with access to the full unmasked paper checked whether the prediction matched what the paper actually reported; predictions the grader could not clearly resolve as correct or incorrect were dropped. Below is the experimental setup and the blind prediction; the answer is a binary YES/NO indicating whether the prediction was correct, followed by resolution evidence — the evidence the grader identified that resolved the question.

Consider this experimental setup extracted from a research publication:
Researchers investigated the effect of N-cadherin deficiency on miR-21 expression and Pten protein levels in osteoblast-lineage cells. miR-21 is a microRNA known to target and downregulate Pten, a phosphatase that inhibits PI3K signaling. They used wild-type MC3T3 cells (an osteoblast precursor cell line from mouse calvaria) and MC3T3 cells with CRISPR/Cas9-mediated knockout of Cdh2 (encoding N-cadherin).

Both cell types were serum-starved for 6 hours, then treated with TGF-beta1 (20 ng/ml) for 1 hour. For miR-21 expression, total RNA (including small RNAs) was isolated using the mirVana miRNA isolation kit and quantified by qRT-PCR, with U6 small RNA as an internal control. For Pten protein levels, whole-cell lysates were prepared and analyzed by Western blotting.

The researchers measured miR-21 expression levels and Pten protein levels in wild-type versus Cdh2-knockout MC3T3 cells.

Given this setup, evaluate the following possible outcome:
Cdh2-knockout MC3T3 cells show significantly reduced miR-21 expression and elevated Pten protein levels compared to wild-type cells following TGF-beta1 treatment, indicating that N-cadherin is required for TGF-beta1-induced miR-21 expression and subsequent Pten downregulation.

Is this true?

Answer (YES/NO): NO